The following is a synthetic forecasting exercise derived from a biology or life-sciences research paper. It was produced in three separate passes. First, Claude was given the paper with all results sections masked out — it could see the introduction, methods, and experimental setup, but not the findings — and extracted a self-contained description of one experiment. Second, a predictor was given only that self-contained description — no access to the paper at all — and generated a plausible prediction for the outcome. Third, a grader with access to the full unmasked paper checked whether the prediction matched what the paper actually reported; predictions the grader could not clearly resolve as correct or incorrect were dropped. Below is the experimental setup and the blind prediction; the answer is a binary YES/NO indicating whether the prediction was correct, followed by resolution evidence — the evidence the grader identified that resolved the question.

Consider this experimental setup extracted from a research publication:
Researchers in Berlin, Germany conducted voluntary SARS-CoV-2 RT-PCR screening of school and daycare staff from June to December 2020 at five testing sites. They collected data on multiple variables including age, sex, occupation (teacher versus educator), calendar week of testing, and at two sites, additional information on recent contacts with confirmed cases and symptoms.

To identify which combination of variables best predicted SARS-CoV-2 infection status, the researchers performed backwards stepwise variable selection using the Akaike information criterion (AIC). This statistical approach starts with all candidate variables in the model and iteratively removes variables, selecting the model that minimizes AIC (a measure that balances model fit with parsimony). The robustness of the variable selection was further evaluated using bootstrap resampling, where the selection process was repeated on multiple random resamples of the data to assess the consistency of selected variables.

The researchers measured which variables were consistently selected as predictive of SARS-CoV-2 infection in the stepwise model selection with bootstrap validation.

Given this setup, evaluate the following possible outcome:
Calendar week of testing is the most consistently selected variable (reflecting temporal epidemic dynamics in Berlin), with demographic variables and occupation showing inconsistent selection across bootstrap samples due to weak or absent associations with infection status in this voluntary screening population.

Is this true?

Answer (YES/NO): NO